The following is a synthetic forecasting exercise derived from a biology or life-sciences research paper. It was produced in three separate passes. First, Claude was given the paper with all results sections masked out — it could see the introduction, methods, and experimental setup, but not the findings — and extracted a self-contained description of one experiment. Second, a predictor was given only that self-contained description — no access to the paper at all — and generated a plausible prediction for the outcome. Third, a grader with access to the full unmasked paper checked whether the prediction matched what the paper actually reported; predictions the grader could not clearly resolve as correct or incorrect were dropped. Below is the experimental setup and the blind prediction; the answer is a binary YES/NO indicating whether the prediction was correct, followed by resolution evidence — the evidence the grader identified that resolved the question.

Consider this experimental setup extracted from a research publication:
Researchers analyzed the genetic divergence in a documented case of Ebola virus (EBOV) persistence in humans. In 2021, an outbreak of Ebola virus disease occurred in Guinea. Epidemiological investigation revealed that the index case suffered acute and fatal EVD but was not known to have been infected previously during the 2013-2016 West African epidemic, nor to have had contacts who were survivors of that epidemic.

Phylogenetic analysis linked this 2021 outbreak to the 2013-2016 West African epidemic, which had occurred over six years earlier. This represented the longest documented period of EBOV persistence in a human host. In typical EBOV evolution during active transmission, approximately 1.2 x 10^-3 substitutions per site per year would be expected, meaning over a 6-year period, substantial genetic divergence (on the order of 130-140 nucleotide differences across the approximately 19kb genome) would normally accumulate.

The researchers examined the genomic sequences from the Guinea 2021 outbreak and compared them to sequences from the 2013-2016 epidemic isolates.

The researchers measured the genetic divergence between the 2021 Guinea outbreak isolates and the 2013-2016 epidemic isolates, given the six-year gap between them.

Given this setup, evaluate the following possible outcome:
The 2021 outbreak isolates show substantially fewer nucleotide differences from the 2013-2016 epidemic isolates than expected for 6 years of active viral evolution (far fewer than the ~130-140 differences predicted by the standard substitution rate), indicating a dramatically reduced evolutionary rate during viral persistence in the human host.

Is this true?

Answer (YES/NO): YES